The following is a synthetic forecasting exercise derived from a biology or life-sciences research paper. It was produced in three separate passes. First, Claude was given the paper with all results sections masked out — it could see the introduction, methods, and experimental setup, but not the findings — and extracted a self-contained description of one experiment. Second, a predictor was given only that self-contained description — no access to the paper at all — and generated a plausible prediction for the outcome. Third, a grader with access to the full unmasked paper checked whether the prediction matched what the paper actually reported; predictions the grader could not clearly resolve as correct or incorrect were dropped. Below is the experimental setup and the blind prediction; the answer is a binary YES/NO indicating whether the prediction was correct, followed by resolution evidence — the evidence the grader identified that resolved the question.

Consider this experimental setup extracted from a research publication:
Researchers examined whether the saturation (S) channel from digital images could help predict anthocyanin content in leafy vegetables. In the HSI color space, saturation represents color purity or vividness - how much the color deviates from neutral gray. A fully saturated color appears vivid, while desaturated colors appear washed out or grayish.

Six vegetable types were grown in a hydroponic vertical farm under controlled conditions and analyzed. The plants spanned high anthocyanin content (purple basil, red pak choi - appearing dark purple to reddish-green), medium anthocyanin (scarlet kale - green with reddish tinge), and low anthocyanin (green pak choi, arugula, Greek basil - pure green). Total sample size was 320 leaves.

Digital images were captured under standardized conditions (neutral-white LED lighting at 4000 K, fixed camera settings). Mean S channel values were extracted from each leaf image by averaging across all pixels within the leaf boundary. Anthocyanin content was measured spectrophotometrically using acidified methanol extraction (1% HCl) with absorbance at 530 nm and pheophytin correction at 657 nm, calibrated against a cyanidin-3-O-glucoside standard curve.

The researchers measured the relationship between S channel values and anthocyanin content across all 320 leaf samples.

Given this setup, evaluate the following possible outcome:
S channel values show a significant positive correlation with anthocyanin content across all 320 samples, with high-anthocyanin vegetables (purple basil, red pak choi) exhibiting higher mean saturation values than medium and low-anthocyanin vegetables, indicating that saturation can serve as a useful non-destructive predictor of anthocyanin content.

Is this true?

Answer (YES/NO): NO